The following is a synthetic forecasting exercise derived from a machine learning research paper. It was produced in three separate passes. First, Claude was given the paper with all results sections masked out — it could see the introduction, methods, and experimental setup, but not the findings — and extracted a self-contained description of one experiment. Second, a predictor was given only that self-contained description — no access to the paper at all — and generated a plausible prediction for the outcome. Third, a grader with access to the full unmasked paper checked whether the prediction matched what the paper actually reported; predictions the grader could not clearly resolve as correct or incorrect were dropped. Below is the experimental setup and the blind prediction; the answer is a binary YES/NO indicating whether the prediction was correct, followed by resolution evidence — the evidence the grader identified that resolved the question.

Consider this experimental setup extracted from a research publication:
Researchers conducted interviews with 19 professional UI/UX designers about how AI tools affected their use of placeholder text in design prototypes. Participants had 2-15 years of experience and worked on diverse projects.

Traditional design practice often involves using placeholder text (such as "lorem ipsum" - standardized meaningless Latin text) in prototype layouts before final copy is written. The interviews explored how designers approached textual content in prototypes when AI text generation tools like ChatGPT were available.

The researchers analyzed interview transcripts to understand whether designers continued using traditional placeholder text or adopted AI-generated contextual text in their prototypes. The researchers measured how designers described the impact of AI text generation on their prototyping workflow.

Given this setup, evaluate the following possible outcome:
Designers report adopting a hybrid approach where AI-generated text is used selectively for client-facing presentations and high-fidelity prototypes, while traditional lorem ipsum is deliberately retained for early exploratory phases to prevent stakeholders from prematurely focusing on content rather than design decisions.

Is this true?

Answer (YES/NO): NO